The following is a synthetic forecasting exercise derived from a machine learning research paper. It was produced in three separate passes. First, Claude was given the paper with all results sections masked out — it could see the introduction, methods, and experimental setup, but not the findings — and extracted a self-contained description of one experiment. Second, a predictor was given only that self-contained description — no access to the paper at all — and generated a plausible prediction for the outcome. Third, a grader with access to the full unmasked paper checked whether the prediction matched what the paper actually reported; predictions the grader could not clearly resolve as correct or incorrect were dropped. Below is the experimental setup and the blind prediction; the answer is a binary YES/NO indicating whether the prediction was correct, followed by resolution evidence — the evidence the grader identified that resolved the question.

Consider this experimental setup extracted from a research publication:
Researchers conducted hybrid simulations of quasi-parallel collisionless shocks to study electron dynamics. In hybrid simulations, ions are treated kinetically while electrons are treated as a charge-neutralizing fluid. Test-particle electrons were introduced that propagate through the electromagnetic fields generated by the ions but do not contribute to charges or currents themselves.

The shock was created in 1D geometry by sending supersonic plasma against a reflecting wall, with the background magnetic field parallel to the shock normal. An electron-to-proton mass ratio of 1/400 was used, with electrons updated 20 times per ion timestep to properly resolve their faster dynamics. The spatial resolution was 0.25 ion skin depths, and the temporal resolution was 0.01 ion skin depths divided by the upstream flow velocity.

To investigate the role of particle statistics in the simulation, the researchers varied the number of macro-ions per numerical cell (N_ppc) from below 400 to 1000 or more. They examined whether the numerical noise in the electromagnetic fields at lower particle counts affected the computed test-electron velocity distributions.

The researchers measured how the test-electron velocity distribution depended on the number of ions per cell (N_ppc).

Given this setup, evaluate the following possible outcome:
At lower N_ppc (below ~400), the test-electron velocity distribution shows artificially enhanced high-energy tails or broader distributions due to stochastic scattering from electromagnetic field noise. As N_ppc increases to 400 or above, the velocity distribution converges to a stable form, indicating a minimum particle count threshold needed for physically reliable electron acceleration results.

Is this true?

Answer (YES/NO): YES